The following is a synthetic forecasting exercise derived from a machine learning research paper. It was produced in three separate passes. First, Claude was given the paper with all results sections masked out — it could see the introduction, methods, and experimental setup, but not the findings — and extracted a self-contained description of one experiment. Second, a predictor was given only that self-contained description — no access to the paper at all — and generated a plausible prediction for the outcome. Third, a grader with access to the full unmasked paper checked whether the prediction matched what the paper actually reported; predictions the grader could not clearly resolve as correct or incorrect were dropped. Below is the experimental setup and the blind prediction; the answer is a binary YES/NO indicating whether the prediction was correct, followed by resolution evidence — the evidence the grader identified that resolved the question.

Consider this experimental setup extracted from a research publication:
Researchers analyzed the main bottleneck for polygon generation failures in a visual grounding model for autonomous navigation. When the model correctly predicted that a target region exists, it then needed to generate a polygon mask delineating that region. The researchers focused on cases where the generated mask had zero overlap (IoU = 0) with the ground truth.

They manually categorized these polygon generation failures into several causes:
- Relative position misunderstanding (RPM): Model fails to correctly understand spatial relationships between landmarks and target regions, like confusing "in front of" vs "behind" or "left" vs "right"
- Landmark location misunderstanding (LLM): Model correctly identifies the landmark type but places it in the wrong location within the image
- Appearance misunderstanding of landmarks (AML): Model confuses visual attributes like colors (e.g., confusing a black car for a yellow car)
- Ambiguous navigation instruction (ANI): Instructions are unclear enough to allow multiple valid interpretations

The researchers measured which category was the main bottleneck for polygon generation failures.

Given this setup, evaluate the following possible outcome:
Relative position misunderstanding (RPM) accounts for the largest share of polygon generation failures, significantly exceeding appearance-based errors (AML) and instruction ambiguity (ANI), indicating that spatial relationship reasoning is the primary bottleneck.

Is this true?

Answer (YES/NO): YES